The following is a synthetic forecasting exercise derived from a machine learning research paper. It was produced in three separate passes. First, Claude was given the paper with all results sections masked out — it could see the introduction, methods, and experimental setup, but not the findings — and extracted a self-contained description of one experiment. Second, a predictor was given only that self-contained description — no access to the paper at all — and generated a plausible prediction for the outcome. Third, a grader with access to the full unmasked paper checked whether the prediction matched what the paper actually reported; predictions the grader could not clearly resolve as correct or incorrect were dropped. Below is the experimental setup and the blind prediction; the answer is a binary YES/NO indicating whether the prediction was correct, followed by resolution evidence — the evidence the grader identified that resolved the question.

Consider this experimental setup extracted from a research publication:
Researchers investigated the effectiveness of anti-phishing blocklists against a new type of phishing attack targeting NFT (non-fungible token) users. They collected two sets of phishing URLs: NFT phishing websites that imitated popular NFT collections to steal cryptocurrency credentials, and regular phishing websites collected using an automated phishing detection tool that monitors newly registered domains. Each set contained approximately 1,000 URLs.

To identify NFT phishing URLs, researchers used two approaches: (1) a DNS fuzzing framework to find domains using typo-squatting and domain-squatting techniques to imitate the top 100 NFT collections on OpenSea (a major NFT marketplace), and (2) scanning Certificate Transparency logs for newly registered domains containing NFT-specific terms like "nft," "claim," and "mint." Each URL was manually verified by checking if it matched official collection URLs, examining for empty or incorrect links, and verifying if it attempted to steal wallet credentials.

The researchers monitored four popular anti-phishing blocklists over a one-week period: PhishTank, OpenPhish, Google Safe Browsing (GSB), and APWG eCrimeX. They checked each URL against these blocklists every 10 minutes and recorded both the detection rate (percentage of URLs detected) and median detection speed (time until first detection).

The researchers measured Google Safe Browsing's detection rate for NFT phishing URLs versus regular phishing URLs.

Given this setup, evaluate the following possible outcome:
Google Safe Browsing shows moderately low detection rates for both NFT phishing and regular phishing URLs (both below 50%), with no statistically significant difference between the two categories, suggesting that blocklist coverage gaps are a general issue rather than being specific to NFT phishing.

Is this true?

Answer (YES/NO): NO